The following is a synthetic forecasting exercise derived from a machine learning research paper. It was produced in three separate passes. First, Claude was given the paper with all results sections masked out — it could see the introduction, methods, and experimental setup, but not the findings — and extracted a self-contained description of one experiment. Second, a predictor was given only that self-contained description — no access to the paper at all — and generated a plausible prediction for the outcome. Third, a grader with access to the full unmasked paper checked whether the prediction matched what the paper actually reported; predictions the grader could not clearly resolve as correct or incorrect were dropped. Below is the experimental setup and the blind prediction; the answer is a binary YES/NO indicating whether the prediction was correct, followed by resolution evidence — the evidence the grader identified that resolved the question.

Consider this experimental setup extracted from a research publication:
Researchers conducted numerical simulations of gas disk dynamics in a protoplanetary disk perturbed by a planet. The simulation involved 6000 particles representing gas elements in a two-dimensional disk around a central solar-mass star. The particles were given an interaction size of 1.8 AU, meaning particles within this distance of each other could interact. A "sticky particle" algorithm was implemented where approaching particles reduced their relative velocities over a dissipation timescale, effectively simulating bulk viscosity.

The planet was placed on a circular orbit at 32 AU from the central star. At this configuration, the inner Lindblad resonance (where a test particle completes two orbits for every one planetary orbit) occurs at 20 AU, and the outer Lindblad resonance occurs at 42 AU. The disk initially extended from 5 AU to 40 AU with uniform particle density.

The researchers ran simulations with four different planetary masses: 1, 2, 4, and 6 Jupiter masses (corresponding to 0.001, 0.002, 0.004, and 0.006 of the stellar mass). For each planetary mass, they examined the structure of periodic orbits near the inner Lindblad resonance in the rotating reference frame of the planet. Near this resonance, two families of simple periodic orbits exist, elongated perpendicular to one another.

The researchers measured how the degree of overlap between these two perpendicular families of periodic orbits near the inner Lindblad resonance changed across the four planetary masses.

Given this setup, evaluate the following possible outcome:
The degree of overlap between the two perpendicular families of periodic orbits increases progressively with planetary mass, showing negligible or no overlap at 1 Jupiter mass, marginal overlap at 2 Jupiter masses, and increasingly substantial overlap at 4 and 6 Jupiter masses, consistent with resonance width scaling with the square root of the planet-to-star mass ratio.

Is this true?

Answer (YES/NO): NO